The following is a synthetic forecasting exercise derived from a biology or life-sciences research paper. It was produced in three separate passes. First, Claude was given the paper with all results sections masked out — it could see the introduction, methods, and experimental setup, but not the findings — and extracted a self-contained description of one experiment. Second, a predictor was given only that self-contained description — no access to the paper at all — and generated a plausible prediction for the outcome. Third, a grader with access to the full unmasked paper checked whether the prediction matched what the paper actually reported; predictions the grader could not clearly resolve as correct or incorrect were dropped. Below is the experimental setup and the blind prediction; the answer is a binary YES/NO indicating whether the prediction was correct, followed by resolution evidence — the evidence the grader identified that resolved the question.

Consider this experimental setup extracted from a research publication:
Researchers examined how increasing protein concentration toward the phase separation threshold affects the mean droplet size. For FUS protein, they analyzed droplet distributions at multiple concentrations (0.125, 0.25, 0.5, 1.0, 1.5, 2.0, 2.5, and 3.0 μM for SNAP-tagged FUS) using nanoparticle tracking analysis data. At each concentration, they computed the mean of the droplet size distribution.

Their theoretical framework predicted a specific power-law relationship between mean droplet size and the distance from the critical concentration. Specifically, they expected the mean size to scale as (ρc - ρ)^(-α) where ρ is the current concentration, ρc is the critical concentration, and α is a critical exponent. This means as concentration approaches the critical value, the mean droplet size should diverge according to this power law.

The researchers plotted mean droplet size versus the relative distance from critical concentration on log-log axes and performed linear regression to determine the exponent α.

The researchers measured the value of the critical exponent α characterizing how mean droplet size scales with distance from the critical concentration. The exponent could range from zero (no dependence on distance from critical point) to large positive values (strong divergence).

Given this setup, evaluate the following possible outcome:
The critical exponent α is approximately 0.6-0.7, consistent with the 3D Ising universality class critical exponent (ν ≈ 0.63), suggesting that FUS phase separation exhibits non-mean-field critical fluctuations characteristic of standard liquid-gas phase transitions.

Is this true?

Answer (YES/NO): NO